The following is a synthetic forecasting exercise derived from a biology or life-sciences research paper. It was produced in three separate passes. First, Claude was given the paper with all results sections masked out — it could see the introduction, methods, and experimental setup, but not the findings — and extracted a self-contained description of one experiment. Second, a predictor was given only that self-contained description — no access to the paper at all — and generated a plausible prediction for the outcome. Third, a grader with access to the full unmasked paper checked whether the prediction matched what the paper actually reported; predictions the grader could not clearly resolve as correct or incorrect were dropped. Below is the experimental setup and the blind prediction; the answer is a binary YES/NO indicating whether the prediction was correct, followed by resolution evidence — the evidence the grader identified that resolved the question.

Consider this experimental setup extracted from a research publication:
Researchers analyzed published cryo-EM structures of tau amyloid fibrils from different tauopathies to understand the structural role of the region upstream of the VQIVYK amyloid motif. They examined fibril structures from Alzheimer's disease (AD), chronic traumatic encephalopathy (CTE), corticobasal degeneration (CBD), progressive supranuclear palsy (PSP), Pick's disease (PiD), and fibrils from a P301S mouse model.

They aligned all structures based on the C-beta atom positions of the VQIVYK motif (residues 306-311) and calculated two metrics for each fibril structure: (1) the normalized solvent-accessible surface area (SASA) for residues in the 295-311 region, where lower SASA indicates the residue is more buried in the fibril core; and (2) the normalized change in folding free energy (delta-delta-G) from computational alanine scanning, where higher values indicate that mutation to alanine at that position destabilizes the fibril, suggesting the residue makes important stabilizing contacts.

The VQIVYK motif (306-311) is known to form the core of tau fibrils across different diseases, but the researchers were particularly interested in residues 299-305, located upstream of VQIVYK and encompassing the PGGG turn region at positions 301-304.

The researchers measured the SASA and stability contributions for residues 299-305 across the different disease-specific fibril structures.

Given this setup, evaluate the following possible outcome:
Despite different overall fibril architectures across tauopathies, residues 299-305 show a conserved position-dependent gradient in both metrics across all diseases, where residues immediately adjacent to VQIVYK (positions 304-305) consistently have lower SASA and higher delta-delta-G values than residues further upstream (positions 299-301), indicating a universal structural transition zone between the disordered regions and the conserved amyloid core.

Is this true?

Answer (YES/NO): NO